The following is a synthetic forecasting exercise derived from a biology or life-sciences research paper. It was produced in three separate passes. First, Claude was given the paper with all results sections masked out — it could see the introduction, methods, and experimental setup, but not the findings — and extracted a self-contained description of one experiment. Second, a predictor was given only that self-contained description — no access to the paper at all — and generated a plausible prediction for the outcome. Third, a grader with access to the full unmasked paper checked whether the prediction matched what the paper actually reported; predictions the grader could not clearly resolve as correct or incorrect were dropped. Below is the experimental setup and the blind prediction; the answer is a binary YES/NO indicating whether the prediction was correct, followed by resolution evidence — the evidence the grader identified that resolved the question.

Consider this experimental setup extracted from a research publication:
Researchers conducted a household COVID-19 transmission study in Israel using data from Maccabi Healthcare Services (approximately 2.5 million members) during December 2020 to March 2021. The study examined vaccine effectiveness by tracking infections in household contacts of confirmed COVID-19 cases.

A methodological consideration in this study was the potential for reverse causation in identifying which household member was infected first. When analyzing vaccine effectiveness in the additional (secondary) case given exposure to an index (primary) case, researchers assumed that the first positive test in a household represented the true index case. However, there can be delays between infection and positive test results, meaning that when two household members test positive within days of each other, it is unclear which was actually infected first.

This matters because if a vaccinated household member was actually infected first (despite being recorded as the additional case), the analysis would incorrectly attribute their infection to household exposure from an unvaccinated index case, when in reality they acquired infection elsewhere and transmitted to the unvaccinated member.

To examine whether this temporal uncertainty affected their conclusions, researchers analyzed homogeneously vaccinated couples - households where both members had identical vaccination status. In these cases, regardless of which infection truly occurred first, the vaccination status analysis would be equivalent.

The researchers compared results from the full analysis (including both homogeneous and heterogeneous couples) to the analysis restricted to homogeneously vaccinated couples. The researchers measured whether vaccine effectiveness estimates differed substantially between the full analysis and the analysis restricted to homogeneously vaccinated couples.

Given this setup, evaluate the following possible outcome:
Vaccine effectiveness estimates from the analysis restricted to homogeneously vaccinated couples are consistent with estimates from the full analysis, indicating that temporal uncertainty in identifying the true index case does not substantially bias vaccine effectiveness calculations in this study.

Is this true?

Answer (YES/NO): YES